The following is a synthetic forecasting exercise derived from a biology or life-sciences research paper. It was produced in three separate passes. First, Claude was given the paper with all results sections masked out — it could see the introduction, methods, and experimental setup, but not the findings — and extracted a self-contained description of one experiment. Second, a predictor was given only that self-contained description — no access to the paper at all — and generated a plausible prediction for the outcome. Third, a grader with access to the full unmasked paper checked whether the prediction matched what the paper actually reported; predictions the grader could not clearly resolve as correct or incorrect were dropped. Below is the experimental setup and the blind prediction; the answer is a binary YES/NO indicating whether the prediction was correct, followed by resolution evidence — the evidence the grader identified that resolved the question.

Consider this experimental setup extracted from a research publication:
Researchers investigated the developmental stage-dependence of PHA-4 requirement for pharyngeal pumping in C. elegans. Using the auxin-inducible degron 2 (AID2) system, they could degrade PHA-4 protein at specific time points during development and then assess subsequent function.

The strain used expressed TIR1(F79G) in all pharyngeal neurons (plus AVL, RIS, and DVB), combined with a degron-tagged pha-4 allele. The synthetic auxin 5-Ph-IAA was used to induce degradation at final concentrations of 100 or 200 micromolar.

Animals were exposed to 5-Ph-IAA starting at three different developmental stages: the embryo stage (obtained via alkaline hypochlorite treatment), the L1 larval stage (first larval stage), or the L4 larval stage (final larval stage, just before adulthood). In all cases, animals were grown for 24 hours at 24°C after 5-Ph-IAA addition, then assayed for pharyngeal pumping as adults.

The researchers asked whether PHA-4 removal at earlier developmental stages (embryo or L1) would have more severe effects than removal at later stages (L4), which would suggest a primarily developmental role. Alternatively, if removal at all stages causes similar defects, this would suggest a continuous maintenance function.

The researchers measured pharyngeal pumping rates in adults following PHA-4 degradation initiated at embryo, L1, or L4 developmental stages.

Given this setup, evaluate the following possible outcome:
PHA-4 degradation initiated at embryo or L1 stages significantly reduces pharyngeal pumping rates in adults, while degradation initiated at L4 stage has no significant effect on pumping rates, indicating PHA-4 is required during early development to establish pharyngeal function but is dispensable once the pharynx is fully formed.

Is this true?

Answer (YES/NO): NO